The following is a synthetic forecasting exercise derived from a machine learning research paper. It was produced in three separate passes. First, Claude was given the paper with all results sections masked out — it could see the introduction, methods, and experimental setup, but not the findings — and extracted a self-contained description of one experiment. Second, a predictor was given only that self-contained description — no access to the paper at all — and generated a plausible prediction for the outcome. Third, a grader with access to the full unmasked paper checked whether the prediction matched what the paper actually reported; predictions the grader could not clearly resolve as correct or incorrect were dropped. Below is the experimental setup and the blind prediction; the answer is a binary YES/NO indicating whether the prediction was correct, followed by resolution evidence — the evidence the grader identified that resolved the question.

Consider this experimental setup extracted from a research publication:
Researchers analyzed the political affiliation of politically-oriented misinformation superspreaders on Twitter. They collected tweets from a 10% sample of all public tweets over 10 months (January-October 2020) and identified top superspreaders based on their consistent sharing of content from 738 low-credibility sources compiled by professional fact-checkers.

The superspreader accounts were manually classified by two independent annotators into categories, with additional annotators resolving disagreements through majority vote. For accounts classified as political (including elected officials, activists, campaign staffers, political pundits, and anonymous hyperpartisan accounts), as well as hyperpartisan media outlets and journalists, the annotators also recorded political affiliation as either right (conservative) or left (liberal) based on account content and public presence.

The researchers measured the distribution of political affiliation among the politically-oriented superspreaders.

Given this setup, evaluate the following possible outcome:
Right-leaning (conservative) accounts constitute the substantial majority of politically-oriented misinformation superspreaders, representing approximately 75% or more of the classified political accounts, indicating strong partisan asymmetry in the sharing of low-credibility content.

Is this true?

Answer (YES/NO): YES